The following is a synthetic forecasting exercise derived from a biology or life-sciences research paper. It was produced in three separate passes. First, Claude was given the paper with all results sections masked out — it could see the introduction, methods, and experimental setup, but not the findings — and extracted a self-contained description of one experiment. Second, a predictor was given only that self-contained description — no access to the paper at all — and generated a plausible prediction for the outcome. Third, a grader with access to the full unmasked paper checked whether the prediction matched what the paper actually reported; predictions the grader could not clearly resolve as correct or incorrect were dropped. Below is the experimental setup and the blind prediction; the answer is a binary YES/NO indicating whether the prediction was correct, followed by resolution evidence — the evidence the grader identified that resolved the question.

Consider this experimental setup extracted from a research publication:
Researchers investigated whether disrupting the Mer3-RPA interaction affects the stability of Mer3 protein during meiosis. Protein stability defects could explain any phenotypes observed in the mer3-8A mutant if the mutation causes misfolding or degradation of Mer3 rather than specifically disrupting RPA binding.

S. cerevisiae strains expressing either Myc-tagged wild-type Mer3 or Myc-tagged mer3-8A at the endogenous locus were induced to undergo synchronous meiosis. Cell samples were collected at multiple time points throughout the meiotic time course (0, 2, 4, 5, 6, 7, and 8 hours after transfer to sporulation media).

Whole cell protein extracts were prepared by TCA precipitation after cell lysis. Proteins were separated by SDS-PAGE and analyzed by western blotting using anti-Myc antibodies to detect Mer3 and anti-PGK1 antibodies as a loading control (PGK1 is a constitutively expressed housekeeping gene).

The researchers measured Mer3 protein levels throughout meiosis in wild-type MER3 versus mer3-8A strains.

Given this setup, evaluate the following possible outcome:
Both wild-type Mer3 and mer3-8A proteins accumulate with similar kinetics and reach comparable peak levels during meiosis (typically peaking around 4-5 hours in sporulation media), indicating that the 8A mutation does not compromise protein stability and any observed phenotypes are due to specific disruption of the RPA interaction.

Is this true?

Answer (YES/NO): YES